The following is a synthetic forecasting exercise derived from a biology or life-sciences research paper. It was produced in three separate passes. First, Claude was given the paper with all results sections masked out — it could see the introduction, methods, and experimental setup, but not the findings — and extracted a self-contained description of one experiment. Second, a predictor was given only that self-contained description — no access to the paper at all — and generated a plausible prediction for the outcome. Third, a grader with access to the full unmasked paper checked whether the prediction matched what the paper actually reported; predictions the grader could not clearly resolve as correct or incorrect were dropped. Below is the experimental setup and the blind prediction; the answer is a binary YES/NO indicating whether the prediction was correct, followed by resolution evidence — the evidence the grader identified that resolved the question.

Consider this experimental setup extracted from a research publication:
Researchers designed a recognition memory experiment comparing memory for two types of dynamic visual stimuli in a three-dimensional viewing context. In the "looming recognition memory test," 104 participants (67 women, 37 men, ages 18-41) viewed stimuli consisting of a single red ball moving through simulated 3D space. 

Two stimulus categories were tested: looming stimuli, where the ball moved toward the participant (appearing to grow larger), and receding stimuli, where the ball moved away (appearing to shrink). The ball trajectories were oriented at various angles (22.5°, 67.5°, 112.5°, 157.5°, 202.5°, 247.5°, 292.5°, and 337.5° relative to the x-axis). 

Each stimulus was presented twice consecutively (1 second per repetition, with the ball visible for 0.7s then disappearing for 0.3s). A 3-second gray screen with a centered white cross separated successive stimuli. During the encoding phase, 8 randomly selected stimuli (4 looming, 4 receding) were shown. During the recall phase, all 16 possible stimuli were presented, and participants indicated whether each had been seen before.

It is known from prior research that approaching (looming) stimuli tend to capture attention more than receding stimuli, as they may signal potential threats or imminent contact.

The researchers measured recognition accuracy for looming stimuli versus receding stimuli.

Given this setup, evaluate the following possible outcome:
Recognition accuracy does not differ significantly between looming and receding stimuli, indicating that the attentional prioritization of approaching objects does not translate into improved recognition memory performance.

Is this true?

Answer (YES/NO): YES